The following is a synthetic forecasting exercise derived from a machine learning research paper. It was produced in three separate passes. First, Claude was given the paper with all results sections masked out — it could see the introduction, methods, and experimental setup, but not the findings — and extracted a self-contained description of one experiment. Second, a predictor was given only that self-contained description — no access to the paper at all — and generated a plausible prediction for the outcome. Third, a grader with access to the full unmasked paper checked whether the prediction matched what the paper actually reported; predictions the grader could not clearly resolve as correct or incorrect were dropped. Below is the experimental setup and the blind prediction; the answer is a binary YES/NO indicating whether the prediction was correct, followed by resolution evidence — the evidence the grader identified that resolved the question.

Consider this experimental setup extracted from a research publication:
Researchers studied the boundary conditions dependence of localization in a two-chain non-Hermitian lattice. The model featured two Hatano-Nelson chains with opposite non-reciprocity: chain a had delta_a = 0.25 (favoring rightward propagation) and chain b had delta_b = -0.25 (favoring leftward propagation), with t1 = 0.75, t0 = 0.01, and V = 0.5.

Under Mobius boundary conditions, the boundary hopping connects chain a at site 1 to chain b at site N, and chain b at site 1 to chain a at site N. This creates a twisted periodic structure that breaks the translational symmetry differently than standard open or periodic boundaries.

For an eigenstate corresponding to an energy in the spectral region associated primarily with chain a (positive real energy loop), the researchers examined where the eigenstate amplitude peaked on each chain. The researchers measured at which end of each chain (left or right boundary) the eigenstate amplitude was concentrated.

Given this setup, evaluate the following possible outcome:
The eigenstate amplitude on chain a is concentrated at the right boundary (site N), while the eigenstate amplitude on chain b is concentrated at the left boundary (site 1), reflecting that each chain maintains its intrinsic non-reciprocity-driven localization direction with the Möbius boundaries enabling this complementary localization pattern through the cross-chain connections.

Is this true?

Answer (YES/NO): YES